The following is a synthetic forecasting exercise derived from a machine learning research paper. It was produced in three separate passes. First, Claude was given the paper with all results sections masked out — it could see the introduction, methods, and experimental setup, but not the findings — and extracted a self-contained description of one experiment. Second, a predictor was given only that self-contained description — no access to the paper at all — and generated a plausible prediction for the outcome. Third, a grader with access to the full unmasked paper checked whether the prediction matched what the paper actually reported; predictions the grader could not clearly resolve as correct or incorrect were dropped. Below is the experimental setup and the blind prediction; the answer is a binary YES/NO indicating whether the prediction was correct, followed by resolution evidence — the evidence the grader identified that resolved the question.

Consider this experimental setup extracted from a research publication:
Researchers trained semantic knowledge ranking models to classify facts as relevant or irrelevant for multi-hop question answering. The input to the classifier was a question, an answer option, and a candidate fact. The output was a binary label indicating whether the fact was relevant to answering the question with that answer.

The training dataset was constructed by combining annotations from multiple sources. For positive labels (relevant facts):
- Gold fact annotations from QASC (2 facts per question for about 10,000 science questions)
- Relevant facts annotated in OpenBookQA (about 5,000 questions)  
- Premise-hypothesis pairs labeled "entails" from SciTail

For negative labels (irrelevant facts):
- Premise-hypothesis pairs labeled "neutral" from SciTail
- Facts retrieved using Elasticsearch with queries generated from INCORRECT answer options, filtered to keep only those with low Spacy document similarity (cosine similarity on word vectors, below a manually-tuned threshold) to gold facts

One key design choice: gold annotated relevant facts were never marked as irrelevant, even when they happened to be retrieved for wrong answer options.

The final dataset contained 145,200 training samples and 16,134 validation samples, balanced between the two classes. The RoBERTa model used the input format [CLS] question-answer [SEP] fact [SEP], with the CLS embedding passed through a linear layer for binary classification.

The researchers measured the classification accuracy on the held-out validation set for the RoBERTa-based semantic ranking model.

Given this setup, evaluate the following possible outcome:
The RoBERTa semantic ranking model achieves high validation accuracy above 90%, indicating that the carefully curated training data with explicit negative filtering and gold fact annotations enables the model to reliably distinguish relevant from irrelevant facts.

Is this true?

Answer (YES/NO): YES